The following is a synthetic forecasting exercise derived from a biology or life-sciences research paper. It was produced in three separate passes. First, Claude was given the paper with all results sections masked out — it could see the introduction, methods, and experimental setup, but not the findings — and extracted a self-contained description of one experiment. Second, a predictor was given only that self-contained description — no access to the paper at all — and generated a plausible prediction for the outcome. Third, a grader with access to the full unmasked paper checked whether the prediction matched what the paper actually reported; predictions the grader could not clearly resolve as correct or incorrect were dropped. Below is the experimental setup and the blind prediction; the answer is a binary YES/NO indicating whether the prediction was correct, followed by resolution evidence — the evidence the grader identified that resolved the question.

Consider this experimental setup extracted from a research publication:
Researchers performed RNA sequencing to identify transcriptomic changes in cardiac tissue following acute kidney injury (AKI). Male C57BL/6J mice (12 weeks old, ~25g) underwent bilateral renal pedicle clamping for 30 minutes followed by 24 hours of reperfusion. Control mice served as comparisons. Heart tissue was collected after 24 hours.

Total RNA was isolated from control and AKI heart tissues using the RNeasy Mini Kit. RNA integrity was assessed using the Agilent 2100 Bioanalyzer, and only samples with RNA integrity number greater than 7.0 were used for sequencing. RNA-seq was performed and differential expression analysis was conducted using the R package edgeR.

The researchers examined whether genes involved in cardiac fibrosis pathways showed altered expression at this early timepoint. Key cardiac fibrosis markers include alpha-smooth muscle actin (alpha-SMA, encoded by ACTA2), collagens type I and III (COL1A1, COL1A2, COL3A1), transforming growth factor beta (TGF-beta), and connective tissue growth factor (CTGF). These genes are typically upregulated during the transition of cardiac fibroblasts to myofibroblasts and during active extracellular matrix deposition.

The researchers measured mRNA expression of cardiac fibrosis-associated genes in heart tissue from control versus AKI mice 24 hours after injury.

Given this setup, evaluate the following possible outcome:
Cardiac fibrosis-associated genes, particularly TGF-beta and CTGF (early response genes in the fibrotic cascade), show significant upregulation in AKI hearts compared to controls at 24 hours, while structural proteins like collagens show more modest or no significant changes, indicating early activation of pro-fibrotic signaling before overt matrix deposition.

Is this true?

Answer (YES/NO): NO